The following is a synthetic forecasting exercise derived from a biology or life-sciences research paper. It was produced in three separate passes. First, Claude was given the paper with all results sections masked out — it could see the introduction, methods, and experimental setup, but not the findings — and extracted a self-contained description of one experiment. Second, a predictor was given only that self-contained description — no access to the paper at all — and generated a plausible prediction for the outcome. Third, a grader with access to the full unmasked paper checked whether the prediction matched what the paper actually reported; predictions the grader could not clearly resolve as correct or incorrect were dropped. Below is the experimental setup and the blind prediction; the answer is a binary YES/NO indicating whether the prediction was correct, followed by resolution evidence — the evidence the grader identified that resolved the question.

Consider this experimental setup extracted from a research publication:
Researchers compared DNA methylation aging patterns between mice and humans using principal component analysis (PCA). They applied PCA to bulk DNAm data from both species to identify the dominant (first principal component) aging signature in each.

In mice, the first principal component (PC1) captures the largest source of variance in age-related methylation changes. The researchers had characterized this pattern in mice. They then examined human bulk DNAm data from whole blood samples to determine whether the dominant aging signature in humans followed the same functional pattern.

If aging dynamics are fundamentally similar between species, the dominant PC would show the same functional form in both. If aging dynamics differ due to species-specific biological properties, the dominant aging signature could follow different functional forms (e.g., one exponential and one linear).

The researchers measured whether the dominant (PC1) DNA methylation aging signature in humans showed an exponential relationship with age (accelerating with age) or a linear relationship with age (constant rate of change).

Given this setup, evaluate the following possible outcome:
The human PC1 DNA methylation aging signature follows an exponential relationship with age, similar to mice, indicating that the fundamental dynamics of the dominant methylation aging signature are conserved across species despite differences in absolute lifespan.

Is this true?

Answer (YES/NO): NO